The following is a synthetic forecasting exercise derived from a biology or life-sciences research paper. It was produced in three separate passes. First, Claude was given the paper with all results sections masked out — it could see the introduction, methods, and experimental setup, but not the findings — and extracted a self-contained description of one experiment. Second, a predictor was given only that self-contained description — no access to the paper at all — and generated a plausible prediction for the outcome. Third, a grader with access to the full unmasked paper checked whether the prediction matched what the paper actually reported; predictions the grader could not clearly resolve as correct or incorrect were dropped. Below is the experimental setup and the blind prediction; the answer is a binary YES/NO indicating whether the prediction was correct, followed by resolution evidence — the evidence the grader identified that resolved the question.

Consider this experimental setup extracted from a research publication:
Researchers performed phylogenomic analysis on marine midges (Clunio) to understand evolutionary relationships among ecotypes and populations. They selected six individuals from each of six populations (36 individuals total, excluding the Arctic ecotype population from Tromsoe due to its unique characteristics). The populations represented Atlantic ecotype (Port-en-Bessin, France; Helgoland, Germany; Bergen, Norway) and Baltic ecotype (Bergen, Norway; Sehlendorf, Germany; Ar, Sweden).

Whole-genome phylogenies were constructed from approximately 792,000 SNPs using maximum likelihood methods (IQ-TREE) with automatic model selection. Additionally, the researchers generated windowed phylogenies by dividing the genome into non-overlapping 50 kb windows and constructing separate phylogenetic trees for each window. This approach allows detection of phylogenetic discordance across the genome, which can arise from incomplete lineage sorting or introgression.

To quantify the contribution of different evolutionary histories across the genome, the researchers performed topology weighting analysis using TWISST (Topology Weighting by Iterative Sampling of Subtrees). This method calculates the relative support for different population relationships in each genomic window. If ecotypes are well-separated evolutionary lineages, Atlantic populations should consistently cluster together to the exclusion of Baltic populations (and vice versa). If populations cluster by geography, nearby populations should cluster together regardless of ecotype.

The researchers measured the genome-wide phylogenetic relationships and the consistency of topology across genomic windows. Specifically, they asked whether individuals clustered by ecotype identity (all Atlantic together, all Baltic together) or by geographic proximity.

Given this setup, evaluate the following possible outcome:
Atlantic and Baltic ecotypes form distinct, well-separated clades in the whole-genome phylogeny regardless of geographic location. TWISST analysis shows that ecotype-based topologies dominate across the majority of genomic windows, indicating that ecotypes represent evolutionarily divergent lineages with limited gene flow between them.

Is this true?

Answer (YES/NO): NO